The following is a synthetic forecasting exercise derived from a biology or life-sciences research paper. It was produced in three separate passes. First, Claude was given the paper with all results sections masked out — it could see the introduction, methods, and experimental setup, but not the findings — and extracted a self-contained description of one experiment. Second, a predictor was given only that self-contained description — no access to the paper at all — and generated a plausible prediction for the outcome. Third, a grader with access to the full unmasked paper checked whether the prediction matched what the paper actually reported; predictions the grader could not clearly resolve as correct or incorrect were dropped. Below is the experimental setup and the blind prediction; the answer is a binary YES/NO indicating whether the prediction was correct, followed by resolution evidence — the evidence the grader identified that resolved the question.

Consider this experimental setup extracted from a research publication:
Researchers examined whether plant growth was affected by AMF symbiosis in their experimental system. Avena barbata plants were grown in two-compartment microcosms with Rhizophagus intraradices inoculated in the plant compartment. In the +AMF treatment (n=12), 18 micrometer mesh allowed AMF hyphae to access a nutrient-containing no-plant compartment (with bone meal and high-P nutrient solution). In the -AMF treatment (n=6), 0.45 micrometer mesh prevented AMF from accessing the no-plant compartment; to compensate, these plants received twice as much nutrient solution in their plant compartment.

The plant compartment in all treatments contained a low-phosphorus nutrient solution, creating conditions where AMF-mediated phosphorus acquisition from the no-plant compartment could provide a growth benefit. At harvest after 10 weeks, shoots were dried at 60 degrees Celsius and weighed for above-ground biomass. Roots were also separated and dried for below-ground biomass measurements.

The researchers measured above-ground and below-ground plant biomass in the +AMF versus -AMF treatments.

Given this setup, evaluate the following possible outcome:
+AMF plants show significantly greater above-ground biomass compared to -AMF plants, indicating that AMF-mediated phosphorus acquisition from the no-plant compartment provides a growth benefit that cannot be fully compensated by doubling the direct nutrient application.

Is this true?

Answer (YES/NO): NO